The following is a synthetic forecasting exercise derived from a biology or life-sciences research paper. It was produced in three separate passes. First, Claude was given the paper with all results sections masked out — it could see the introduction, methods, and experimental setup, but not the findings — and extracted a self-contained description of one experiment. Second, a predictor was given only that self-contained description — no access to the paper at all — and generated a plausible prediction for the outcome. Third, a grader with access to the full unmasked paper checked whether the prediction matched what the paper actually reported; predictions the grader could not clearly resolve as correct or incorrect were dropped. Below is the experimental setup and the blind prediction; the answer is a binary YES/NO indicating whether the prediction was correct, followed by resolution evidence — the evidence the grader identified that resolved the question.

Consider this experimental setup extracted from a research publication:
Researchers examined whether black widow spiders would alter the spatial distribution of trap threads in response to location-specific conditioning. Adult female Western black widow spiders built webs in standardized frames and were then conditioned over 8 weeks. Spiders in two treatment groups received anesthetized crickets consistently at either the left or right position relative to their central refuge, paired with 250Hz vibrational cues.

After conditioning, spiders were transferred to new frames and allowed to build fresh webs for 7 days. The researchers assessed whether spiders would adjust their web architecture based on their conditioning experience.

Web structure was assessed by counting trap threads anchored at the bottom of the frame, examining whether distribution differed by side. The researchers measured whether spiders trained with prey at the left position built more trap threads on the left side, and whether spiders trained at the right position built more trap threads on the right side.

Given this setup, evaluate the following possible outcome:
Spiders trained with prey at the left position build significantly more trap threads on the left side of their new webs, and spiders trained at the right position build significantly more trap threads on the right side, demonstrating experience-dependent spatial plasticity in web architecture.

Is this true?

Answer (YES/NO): NO